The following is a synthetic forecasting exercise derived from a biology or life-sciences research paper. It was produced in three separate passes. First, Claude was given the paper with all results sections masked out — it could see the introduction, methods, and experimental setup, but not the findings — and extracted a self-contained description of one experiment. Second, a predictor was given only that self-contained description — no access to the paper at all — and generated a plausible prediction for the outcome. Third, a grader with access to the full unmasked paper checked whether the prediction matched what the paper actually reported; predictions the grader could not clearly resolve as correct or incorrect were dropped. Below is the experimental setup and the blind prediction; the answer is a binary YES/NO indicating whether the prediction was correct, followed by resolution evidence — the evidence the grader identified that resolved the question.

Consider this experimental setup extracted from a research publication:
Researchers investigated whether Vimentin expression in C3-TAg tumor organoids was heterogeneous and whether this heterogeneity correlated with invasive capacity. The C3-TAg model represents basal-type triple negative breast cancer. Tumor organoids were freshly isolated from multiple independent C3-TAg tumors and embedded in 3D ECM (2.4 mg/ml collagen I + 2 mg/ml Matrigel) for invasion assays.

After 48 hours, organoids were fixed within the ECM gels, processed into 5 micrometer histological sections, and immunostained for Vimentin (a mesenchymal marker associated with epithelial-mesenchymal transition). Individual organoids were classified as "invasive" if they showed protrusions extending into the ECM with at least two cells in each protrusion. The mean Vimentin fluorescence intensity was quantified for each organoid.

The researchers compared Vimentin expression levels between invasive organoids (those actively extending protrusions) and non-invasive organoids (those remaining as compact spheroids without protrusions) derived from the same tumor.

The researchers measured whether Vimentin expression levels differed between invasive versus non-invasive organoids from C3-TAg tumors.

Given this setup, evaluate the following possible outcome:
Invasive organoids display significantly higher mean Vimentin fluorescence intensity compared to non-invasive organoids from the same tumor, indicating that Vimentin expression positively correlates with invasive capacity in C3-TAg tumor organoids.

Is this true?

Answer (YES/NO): YES